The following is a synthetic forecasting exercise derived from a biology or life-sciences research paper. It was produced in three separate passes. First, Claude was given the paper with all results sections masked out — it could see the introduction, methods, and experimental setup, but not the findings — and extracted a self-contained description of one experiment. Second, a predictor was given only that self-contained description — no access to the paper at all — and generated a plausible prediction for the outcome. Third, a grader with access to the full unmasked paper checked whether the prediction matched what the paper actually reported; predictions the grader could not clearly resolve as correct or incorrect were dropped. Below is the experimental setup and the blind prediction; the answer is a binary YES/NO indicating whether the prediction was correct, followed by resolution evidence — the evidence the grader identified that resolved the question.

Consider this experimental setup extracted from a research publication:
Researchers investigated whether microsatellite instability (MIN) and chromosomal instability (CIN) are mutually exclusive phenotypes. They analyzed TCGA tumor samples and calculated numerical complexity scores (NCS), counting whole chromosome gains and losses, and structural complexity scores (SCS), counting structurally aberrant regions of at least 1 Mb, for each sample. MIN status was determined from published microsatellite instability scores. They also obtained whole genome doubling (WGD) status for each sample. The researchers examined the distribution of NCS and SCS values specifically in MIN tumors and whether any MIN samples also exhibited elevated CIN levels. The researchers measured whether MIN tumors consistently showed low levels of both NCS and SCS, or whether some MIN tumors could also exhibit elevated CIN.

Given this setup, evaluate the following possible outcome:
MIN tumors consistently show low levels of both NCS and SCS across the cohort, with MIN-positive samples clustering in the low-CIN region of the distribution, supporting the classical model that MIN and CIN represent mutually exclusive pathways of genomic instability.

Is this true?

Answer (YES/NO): NO